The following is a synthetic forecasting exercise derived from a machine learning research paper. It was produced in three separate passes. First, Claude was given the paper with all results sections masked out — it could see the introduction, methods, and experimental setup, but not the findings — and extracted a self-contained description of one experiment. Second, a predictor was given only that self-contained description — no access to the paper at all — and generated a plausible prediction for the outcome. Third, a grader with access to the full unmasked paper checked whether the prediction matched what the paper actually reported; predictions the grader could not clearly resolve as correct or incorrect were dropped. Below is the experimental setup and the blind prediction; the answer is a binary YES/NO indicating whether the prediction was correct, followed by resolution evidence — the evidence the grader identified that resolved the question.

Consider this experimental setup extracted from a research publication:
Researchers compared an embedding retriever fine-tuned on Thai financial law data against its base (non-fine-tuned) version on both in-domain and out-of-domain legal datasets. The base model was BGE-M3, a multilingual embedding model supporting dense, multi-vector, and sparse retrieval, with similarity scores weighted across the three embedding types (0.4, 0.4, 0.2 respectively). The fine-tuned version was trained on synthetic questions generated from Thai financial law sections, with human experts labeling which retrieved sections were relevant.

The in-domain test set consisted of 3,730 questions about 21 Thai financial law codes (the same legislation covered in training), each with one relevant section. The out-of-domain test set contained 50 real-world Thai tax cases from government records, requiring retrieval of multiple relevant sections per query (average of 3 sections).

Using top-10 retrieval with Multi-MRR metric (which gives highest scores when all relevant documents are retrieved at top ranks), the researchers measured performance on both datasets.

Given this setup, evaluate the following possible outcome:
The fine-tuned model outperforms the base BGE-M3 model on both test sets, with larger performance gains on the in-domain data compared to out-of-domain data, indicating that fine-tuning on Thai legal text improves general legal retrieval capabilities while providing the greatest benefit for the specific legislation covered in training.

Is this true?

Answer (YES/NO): NO